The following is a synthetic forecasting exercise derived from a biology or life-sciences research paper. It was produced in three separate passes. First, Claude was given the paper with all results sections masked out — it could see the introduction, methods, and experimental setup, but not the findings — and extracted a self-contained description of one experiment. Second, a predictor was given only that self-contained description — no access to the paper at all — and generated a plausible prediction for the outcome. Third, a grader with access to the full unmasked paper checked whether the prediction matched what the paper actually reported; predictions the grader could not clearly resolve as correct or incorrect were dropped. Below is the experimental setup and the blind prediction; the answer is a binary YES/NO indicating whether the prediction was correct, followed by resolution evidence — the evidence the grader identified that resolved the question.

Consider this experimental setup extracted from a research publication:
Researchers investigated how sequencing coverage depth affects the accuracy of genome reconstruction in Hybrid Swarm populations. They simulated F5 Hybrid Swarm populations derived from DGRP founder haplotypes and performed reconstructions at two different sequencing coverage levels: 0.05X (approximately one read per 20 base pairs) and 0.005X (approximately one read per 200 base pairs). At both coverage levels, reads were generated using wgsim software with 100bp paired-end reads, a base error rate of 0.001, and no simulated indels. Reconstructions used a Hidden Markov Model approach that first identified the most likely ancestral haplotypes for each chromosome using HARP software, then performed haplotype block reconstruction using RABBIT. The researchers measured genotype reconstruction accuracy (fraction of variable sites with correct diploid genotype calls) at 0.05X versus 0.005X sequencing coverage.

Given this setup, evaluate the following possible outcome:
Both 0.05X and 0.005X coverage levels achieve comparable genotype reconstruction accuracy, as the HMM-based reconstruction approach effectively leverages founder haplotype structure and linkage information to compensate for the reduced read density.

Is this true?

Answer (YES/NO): YES